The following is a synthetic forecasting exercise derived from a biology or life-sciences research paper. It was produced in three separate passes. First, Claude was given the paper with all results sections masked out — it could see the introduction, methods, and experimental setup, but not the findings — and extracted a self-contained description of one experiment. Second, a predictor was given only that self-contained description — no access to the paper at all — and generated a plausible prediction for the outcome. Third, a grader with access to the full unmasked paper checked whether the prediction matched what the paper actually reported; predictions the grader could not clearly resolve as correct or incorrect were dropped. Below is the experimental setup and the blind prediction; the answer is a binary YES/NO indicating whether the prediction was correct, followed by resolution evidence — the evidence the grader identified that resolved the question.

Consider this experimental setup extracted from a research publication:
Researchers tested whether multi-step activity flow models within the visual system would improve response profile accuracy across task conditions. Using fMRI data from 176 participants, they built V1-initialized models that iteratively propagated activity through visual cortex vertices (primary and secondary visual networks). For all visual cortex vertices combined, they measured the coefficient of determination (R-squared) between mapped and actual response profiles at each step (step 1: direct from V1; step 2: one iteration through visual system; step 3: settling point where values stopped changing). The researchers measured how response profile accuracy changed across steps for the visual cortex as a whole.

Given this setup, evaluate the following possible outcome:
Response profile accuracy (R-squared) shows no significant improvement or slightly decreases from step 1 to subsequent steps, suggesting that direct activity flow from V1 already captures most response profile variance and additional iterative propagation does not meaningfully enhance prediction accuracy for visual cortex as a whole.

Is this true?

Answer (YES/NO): NO